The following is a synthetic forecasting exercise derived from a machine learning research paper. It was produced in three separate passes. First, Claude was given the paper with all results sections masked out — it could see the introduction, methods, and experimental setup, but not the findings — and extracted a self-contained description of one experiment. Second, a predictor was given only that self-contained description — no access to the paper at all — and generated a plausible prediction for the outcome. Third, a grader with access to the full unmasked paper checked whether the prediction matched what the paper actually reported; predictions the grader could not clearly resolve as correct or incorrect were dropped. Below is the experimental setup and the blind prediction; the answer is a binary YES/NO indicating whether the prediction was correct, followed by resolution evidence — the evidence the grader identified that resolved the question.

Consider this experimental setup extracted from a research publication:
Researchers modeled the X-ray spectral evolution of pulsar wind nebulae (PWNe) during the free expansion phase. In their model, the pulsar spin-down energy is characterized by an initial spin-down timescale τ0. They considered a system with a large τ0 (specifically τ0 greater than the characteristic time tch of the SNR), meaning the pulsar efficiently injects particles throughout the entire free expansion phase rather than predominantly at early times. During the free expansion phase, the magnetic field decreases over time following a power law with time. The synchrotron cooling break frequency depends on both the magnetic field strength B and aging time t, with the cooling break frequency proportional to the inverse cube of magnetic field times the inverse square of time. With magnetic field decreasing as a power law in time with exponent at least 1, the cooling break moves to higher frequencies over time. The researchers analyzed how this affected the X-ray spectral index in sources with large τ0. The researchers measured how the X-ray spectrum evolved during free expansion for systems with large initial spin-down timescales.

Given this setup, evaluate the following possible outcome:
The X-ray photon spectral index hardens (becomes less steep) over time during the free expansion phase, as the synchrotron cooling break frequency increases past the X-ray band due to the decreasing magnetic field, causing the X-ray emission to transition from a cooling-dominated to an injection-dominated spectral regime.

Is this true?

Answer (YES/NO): YES